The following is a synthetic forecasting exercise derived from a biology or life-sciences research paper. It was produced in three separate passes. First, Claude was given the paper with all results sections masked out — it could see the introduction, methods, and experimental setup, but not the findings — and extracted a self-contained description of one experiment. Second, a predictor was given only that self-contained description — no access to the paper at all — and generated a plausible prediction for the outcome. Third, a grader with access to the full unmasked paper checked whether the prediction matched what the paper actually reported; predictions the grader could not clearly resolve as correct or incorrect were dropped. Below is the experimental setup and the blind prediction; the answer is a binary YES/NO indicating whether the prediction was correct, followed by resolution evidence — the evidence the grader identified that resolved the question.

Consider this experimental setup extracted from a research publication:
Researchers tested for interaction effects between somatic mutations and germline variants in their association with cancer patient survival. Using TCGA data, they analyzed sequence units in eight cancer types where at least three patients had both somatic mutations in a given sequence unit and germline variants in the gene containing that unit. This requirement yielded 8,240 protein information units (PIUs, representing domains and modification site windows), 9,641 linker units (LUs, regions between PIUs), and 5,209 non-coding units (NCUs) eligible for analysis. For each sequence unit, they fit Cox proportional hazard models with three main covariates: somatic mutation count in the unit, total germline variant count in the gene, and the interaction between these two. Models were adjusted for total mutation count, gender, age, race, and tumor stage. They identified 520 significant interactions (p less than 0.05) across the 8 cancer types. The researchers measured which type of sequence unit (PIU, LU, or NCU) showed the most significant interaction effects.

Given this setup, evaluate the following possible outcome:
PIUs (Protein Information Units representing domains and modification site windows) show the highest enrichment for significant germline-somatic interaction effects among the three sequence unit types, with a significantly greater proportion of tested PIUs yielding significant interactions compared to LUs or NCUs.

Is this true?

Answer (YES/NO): NO